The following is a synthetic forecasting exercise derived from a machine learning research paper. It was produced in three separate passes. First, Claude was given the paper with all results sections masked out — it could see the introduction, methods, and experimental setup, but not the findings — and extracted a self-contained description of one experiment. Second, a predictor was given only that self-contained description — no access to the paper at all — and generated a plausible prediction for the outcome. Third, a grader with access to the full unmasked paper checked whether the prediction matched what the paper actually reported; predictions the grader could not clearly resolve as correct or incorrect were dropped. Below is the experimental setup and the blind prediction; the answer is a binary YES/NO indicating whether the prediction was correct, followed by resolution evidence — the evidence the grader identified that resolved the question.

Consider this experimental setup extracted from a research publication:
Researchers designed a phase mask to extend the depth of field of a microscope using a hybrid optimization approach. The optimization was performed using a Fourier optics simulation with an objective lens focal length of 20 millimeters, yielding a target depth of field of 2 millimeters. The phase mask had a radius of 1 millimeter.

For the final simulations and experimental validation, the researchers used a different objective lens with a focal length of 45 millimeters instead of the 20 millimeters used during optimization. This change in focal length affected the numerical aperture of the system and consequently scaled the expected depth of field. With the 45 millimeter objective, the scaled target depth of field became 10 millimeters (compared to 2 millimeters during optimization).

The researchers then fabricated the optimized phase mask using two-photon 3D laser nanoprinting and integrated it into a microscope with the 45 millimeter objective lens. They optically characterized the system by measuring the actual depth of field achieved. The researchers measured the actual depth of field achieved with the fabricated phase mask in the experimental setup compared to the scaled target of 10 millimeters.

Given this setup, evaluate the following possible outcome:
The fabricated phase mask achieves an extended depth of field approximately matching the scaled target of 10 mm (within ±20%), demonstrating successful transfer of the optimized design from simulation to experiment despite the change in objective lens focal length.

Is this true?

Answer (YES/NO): YES